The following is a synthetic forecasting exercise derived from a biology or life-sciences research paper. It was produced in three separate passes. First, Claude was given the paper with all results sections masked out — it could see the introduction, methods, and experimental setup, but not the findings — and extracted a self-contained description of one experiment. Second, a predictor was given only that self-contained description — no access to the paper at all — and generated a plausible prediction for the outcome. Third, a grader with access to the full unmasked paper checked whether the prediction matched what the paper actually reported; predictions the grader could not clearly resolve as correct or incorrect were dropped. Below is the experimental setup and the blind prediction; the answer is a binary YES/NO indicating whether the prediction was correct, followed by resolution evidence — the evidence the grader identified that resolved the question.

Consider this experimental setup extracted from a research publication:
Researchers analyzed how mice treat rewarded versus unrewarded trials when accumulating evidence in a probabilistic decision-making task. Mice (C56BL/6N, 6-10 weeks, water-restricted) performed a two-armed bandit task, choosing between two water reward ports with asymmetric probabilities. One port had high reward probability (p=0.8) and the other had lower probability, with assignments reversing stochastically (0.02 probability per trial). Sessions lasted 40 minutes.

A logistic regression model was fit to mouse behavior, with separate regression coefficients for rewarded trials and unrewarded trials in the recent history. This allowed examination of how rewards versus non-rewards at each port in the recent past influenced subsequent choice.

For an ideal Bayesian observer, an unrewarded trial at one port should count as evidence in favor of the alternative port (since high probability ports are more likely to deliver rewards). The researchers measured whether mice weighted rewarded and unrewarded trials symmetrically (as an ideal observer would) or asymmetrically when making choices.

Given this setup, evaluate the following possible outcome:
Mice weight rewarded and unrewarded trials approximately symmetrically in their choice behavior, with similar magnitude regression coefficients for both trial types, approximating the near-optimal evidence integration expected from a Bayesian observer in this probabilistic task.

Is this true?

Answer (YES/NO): NO